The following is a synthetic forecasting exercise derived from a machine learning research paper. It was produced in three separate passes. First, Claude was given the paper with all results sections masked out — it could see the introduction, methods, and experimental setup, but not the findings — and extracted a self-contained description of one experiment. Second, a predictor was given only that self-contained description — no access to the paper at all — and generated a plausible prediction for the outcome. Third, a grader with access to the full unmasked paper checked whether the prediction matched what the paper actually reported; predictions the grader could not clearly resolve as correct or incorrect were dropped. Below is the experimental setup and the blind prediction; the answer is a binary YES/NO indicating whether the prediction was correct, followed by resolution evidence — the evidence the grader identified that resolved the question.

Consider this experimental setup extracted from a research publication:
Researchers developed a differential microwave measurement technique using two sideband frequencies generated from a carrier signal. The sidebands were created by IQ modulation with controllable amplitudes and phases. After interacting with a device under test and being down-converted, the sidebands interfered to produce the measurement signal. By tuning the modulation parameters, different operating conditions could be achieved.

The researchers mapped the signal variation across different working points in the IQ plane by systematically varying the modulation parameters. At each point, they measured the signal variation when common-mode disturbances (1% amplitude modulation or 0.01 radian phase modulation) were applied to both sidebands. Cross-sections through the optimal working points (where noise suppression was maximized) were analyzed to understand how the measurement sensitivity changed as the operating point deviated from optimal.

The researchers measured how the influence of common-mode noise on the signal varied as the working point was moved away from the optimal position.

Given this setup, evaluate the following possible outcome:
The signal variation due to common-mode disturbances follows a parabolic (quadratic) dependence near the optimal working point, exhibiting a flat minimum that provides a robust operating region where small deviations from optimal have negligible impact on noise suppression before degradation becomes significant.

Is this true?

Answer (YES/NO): NO